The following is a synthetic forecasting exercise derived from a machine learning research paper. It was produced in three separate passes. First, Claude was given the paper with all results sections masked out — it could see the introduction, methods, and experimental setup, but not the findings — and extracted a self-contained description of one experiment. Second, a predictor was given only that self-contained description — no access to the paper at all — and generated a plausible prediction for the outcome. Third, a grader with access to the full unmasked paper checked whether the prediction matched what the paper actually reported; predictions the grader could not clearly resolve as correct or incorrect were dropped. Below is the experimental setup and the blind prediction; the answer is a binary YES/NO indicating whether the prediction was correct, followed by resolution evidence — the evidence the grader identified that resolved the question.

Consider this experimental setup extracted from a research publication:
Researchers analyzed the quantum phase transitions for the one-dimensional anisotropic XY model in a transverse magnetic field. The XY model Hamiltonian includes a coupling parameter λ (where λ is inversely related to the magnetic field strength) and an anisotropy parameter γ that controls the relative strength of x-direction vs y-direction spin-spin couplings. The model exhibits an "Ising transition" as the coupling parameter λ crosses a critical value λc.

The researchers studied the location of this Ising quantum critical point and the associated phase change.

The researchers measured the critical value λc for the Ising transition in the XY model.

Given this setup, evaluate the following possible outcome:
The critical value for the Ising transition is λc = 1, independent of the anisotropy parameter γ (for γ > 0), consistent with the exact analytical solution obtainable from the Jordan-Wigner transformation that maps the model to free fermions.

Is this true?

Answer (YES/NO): YES